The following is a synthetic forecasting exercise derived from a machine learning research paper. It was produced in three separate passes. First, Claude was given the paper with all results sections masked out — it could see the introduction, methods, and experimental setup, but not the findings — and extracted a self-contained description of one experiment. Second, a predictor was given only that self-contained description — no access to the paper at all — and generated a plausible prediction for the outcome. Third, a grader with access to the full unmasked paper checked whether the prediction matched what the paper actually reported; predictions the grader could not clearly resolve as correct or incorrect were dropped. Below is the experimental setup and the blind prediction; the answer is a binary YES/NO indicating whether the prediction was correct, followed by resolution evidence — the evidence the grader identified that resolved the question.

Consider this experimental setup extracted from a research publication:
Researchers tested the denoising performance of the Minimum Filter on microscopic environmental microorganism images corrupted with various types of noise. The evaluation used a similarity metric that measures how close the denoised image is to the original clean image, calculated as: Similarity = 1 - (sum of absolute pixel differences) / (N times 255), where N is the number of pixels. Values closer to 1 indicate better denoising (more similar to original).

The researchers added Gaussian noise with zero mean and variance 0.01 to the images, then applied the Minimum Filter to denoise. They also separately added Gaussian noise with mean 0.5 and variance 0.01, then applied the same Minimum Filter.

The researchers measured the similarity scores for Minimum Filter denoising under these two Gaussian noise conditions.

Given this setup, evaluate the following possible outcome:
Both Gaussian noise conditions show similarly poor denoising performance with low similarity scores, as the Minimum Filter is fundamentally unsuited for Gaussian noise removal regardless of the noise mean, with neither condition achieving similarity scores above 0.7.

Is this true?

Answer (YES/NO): NO